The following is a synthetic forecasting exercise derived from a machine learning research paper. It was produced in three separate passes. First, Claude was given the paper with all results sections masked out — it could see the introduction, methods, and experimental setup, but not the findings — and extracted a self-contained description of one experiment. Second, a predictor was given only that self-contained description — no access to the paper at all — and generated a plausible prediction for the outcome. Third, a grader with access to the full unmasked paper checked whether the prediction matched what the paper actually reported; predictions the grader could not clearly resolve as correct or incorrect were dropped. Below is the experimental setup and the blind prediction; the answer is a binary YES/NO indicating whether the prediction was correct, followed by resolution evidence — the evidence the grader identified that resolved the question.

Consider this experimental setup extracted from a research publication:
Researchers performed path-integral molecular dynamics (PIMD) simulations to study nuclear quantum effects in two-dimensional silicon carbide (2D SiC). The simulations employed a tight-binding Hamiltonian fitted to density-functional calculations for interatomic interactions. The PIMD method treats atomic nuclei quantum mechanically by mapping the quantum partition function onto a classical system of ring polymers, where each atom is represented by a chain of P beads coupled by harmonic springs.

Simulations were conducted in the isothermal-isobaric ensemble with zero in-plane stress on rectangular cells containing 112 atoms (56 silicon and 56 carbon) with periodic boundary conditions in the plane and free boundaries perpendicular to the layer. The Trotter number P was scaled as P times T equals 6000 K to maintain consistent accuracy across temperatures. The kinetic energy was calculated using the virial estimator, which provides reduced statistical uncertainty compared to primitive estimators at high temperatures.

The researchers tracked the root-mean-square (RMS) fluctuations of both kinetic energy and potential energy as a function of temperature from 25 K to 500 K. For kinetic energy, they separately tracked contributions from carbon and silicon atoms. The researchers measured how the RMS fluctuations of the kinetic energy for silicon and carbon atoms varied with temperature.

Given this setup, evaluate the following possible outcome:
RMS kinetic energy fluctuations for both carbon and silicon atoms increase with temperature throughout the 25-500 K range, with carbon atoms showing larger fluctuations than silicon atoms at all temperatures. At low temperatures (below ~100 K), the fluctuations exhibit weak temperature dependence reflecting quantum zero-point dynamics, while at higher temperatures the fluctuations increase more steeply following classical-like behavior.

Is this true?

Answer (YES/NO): NO